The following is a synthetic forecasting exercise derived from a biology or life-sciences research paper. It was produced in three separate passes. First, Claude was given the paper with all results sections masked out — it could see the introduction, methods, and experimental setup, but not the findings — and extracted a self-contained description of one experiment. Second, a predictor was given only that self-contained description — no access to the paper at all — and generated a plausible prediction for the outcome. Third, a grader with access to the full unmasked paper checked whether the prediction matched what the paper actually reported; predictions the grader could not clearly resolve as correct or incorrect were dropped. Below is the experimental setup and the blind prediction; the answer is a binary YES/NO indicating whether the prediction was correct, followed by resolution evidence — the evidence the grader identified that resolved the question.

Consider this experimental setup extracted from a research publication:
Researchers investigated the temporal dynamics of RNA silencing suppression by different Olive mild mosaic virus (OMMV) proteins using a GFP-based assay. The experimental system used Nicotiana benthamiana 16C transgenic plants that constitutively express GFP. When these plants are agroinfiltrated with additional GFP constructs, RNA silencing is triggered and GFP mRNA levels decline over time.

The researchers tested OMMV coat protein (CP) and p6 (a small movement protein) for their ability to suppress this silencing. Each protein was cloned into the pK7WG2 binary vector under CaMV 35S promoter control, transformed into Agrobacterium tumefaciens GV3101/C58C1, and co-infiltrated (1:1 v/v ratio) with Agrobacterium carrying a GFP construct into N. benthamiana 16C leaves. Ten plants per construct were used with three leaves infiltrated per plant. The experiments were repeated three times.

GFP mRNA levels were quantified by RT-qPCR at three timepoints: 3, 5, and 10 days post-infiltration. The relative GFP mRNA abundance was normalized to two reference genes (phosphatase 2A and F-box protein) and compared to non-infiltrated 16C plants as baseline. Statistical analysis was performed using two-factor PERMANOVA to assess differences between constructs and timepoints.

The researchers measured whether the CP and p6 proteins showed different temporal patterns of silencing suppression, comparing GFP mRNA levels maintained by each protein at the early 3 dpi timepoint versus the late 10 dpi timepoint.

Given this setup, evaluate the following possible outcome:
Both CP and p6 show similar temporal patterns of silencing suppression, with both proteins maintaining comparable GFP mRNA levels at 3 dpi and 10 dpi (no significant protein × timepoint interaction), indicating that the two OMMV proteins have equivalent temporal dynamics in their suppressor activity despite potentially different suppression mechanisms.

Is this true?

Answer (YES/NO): NO